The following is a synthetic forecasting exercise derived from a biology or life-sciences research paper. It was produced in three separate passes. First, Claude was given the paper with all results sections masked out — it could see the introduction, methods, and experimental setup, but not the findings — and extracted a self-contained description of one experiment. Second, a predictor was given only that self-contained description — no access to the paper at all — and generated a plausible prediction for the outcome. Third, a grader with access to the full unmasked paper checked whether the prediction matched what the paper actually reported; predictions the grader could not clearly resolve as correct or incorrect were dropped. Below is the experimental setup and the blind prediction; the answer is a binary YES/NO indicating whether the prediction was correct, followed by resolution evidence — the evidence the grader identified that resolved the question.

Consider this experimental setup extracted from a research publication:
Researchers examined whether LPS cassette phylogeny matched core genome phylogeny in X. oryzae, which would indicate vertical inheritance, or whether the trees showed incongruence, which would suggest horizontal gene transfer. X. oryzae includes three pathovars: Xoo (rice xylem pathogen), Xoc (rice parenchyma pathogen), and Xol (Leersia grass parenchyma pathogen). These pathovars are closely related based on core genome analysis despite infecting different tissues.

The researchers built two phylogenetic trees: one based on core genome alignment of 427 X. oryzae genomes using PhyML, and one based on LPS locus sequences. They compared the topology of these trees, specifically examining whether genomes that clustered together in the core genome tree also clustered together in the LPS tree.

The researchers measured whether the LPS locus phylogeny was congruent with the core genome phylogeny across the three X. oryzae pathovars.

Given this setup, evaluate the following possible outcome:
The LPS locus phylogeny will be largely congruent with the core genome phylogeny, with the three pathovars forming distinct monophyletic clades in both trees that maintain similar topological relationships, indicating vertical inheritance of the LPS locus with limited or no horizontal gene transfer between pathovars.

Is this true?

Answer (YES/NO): NO